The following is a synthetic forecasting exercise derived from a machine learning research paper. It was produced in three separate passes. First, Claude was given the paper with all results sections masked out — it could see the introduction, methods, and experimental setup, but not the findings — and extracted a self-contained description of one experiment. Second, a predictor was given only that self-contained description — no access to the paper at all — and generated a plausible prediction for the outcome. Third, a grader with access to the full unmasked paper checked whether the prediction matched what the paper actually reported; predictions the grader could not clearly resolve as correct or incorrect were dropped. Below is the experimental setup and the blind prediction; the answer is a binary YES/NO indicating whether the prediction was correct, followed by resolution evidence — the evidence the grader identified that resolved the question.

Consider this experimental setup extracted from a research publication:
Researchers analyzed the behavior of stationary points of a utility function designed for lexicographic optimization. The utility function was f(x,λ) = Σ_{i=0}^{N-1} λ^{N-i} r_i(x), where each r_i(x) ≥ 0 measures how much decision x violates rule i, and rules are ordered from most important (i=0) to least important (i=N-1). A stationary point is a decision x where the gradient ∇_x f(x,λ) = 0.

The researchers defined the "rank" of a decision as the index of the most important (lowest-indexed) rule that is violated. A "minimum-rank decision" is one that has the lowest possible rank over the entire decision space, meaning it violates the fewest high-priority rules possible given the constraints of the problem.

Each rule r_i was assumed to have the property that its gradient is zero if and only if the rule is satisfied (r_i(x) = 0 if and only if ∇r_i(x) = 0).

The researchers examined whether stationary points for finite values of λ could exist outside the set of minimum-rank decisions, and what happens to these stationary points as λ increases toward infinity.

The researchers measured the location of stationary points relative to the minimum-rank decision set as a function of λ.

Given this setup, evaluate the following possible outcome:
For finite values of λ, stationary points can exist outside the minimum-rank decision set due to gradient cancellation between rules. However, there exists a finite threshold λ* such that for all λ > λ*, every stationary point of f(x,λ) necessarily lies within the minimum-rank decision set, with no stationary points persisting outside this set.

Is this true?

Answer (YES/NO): NO